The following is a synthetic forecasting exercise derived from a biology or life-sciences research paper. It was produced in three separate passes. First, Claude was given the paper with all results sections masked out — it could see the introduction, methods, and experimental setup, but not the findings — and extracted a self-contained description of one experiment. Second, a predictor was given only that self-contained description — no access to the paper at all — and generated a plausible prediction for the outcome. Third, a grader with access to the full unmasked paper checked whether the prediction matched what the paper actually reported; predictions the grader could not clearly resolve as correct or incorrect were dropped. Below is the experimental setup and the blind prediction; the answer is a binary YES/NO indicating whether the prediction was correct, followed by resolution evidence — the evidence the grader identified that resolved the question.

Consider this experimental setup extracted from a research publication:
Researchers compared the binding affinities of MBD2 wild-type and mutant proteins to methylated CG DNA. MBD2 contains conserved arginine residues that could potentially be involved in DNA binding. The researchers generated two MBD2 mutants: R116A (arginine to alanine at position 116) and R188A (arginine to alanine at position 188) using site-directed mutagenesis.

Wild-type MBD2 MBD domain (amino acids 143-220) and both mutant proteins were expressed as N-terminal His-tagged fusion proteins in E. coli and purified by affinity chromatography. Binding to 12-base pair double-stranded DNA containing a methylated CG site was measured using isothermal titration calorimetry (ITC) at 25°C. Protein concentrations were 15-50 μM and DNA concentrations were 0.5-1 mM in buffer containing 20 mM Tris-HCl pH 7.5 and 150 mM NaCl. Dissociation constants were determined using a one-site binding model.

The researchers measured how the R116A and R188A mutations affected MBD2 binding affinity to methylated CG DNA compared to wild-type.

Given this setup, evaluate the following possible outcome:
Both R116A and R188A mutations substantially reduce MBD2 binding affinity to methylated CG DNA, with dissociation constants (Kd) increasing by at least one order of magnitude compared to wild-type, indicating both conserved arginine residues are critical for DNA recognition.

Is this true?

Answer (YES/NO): NO